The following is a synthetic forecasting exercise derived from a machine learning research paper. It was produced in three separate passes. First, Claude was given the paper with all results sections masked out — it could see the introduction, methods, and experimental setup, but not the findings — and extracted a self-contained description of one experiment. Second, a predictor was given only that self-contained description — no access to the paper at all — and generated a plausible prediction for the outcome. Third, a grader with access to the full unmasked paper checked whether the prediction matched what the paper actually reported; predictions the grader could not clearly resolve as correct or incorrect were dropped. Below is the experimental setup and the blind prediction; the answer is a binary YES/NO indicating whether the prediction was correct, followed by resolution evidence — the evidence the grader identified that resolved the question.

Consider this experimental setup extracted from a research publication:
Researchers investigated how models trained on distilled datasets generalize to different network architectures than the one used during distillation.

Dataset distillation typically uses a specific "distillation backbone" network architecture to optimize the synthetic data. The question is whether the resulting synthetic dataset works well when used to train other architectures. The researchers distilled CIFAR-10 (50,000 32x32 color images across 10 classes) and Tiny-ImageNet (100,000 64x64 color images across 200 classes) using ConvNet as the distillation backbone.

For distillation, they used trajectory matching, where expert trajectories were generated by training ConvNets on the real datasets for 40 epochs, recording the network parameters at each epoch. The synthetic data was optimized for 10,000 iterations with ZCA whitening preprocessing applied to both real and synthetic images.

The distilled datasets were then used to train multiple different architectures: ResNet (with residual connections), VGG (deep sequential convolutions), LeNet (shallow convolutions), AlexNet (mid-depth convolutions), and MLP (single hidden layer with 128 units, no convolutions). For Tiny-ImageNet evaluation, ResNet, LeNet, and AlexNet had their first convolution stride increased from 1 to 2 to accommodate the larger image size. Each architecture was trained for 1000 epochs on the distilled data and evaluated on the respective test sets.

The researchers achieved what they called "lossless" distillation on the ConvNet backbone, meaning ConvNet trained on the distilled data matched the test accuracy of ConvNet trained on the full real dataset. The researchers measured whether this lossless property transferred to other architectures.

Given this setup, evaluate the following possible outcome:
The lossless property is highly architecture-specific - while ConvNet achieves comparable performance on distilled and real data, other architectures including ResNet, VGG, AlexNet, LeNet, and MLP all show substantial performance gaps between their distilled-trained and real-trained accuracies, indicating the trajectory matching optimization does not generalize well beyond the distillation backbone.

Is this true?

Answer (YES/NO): NO